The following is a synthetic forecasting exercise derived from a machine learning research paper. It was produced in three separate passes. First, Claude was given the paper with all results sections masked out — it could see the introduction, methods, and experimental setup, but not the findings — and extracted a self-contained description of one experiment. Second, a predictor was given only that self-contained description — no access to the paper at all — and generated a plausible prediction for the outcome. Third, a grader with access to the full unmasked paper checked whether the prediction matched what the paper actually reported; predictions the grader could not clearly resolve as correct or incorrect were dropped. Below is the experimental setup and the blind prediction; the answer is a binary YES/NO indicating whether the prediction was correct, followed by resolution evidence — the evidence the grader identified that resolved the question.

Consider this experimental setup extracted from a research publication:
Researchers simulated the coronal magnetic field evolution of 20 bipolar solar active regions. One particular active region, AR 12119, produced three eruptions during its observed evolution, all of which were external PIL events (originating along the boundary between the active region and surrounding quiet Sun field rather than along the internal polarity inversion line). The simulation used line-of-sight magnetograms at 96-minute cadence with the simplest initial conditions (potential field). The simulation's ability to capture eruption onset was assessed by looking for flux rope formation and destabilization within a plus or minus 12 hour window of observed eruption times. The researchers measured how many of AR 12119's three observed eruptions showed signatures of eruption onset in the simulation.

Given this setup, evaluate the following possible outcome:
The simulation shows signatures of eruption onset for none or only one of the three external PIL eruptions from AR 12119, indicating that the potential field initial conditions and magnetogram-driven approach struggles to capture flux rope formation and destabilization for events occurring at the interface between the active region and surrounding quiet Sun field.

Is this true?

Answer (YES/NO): NO